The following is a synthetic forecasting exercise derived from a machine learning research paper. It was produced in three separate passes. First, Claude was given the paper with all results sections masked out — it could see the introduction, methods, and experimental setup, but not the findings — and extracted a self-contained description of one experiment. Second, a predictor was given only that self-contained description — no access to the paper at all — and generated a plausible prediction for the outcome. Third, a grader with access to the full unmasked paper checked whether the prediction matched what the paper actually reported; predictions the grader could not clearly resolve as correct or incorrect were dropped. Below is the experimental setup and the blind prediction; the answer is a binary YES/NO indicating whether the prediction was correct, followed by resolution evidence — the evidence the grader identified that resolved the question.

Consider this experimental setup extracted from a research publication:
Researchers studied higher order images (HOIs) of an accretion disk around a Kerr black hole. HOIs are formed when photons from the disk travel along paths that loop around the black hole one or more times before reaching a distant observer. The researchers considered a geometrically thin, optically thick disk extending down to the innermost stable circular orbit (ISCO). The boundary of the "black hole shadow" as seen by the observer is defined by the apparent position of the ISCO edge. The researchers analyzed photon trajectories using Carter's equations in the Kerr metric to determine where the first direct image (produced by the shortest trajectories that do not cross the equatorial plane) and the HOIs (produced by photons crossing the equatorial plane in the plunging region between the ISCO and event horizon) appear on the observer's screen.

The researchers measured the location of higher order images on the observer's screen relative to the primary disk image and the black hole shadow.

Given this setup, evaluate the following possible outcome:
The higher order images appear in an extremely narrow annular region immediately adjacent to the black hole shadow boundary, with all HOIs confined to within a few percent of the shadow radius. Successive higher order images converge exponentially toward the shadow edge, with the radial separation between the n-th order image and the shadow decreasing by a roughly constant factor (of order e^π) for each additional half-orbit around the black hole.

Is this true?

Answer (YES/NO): NO